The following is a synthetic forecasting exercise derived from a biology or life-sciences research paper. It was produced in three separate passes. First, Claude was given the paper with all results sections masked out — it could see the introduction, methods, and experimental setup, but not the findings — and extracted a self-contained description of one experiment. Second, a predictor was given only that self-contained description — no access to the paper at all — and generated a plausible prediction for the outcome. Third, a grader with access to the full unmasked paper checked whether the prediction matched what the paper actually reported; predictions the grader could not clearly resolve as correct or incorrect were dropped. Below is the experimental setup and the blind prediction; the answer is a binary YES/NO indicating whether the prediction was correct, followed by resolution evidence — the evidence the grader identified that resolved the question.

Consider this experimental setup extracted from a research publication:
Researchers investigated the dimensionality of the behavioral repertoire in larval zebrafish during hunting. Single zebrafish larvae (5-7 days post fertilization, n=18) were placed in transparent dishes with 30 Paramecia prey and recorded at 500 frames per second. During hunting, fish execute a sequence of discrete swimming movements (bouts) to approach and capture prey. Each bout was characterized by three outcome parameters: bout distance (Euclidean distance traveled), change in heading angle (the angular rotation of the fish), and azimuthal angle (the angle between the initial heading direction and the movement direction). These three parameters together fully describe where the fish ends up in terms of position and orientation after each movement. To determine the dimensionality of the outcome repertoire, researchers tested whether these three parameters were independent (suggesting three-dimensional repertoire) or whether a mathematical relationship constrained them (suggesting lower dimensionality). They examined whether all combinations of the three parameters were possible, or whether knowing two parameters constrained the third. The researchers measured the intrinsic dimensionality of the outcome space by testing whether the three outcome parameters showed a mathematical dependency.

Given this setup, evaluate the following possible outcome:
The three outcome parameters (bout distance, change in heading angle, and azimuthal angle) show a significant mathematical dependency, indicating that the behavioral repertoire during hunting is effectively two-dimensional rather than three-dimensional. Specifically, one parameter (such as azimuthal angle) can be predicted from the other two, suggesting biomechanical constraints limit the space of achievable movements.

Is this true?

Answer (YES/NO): YES